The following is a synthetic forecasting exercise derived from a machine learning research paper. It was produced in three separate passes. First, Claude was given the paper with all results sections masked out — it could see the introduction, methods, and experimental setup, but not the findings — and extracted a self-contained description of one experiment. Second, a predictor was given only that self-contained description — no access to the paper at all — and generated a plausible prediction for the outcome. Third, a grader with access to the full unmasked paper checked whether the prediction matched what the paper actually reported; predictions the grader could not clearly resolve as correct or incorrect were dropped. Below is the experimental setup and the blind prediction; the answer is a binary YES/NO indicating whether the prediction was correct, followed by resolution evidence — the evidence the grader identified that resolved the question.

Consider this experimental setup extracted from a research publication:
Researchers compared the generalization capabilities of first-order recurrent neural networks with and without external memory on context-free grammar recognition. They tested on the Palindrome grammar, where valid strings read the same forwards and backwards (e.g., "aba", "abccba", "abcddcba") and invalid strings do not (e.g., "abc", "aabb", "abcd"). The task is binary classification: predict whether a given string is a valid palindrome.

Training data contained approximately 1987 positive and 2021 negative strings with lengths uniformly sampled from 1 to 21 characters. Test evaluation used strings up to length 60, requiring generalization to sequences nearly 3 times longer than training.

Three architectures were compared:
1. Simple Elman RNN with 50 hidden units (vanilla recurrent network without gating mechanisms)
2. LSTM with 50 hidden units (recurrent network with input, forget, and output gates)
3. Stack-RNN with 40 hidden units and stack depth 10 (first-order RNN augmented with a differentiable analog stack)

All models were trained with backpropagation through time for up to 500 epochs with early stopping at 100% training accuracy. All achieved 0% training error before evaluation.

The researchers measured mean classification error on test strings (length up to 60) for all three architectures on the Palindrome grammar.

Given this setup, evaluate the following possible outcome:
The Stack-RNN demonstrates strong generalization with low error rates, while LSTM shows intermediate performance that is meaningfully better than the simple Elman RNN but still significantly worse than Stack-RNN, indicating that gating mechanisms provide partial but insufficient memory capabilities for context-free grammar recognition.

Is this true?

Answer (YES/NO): YES